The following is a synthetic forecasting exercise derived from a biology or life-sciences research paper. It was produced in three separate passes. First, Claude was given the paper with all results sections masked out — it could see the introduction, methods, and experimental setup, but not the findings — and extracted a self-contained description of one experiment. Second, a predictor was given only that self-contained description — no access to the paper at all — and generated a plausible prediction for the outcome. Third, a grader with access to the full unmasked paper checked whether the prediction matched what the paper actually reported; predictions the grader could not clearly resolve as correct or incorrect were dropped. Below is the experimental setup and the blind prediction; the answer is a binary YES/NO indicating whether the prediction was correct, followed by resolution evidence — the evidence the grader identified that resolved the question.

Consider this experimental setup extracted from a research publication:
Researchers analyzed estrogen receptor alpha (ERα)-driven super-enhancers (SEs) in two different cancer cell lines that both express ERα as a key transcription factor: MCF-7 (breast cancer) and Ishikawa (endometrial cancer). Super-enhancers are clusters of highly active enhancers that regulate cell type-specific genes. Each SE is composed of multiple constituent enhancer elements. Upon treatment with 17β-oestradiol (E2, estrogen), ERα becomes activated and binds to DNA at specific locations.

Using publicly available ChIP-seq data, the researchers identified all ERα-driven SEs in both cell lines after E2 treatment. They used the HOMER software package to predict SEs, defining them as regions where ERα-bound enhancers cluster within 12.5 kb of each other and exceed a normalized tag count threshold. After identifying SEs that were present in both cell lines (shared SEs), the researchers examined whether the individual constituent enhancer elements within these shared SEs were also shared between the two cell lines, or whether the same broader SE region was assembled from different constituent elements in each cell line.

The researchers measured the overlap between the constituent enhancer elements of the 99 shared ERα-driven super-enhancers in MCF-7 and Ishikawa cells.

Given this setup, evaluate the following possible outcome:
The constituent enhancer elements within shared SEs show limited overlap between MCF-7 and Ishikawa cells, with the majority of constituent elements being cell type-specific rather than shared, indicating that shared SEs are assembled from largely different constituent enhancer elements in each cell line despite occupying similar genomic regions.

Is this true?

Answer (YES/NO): YES